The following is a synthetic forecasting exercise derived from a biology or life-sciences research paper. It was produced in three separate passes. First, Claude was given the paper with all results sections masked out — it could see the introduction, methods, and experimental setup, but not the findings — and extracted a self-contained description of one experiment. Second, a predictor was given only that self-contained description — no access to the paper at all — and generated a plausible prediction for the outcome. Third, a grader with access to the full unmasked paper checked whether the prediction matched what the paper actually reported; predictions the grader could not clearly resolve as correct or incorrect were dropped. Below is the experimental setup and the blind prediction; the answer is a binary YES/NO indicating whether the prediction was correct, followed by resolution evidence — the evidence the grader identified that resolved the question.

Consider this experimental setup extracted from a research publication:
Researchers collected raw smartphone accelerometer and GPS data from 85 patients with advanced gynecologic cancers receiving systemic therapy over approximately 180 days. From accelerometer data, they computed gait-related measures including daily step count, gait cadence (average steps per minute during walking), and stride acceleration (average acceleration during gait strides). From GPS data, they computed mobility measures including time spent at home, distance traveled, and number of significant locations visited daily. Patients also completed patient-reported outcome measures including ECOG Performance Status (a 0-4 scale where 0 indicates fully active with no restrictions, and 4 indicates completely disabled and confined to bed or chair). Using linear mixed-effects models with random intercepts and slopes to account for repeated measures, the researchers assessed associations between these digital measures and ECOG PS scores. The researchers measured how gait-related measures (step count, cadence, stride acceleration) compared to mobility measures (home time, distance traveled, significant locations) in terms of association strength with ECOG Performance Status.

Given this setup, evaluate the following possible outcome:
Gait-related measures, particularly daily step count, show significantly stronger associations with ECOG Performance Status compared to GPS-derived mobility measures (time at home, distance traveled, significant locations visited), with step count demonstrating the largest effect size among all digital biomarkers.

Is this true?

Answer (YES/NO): YES